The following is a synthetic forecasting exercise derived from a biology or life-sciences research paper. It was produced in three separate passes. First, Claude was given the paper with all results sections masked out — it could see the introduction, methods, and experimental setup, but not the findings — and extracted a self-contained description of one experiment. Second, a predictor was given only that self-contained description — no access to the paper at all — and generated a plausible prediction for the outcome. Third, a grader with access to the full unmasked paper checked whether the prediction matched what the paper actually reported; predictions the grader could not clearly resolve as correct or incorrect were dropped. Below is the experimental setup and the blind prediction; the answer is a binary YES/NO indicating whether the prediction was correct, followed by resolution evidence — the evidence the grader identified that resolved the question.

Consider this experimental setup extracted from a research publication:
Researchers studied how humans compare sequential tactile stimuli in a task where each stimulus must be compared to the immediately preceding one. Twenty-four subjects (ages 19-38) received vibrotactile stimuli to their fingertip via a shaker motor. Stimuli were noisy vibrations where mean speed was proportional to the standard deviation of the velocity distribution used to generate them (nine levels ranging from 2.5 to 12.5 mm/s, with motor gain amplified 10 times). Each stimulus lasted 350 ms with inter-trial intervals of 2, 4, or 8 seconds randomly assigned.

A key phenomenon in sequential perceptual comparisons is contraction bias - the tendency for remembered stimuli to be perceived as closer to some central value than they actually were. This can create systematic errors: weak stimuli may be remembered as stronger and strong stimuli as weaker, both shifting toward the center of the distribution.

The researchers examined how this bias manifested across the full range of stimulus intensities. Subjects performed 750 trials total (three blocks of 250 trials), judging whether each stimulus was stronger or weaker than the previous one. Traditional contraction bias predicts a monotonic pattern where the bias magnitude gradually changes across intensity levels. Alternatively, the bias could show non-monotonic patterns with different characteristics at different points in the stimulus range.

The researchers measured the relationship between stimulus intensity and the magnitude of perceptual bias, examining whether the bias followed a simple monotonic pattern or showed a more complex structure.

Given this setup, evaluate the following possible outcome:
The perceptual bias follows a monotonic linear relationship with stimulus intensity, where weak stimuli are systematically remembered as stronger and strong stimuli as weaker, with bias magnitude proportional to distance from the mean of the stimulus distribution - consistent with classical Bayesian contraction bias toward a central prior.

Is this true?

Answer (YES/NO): NO